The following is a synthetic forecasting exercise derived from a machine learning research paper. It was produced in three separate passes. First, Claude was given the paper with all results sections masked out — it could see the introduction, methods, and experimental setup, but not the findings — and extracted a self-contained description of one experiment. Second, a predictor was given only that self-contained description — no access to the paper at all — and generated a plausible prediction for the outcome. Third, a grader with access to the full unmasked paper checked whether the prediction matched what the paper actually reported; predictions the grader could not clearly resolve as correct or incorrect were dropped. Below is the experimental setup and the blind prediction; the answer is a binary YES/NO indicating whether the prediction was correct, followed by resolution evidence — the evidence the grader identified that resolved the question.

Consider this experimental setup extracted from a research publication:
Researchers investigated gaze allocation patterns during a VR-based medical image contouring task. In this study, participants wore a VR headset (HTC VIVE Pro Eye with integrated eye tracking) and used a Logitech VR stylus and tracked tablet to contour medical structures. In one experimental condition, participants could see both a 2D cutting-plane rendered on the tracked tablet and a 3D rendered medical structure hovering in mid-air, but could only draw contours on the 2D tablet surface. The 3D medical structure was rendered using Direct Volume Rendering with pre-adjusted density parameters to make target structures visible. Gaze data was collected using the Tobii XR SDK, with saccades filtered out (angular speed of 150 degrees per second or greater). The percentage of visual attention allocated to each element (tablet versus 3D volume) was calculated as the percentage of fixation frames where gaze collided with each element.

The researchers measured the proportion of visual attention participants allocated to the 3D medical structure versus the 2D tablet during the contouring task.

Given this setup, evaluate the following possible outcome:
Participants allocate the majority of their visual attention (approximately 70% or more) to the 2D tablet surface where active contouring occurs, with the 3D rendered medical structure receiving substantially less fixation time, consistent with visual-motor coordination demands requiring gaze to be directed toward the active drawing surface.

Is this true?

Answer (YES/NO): NO